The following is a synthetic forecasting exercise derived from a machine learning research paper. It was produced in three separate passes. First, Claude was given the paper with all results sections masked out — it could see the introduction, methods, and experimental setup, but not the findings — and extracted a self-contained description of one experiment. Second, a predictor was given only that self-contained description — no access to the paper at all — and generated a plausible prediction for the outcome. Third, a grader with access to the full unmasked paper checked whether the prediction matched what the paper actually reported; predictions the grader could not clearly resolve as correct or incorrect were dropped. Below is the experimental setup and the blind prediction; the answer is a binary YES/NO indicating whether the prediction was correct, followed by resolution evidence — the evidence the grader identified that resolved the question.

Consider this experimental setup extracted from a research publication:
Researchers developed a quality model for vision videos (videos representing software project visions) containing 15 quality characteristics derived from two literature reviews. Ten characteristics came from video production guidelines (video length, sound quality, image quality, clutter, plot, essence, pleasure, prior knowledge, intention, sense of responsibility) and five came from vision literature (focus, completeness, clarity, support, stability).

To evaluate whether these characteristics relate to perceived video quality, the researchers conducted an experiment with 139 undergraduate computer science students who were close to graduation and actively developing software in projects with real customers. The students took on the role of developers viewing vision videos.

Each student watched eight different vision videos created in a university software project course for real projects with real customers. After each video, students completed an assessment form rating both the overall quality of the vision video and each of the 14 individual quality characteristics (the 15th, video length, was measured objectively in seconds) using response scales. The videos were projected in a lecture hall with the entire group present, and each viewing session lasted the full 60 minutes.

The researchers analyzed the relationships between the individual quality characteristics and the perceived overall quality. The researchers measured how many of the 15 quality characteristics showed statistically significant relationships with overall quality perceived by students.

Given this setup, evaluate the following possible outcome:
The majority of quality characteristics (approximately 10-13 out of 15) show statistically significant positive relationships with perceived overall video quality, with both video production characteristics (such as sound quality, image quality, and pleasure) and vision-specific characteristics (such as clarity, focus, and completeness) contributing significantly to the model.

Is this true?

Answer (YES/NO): NO